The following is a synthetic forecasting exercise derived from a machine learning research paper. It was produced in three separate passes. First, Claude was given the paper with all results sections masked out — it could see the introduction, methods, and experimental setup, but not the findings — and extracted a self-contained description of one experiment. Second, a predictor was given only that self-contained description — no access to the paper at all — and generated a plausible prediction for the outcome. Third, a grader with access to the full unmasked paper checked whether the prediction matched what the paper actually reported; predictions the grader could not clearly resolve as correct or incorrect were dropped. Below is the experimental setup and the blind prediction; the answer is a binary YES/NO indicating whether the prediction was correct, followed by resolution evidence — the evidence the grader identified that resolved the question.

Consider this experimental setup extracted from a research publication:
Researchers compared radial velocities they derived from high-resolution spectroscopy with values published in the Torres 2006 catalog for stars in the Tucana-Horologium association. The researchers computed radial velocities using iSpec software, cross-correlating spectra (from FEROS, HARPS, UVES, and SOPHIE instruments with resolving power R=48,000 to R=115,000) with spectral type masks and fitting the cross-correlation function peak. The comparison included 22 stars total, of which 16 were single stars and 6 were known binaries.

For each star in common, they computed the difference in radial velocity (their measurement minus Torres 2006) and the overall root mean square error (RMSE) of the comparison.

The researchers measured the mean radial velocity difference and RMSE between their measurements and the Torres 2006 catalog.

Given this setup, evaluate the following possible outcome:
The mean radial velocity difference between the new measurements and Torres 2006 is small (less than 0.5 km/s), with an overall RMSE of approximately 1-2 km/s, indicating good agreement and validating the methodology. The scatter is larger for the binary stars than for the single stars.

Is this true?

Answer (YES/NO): NO